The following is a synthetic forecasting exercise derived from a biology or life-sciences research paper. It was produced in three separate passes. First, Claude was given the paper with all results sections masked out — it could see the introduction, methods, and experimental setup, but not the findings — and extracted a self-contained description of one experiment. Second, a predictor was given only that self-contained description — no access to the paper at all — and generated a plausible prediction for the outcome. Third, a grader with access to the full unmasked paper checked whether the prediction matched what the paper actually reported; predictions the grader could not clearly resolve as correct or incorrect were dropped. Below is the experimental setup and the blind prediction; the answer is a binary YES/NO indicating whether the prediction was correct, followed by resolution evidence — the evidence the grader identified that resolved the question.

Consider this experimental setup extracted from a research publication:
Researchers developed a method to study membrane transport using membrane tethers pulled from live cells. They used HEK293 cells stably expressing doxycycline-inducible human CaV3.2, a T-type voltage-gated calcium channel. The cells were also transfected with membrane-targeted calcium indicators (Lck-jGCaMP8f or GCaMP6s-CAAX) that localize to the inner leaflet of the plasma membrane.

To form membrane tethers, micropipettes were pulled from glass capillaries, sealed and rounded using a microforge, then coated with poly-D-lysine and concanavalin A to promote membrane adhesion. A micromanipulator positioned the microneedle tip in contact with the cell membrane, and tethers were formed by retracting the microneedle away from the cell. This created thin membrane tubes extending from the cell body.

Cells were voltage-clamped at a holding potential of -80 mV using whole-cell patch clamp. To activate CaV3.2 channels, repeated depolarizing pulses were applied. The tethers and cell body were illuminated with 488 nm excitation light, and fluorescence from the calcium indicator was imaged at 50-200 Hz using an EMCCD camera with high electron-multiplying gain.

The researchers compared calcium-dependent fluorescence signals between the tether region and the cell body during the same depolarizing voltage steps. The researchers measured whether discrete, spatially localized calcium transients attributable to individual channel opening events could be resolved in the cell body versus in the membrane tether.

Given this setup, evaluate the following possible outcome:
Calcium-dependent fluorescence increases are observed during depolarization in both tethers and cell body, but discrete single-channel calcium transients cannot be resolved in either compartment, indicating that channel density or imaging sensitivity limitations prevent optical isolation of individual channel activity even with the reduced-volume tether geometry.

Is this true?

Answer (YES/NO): NO